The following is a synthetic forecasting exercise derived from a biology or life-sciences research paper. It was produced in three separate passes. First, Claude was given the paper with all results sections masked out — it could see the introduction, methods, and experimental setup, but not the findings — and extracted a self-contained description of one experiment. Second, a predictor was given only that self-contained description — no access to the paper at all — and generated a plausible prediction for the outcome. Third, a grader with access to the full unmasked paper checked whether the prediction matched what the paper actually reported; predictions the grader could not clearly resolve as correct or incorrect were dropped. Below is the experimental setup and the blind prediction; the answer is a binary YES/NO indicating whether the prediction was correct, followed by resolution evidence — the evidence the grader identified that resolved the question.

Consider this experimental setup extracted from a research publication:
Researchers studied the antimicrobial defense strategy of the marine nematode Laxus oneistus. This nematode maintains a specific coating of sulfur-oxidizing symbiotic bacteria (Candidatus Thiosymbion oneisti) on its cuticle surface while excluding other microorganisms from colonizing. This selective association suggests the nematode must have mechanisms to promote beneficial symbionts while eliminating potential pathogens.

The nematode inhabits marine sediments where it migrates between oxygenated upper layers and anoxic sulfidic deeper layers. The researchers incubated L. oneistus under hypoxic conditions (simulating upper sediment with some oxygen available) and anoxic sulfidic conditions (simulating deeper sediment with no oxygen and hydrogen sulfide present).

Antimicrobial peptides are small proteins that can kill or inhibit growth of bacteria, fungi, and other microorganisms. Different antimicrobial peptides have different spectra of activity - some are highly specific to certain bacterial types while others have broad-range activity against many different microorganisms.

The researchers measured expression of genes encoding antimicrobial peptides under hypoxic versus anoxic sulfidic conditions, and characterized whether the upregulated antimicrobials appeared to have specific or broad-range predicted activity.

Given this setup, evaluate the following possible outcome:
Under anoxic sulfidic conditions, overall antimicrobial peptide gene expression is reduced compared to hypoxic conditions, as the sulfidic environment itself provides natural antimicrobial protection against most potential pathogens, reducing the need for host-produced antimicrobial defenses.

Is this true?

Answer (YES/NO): NO